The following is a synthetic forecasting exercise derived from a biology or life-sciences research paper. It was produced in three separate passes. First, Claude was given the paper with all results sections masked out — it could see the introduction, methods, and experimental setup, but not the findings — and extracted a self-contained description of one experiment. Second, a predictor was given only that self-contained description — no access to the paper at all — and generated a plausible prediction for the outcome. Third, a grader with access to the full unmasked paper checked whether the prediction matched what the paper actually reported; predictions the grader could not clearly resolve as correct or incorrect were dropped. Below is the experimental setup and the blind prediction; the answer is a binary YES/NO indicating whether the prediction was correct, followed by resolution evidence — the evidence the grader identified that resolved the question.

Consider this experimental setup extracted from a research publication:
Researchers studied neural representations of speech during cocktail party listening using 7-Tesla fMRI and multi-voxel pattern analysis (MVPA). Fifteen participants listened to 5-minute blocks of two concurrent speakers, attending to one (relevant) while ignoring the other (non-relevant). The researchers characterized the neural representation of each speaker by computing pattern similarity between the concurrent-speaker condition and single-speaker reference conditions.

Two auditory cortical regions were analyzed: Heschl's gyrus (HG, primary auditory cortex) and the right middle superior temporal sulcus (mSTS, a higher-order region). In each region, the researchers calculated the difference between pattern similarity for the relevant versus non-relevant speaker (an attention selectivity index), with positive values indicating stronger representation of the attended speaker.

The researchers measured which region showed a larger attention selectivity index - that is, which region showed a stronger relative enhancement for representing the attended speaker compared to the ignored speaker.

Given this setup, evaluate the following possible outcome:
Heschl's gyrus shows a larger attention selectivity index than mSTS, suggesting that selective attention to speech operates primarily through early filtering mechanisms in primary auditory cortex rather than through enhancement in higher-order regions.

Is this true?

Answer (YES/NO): NO